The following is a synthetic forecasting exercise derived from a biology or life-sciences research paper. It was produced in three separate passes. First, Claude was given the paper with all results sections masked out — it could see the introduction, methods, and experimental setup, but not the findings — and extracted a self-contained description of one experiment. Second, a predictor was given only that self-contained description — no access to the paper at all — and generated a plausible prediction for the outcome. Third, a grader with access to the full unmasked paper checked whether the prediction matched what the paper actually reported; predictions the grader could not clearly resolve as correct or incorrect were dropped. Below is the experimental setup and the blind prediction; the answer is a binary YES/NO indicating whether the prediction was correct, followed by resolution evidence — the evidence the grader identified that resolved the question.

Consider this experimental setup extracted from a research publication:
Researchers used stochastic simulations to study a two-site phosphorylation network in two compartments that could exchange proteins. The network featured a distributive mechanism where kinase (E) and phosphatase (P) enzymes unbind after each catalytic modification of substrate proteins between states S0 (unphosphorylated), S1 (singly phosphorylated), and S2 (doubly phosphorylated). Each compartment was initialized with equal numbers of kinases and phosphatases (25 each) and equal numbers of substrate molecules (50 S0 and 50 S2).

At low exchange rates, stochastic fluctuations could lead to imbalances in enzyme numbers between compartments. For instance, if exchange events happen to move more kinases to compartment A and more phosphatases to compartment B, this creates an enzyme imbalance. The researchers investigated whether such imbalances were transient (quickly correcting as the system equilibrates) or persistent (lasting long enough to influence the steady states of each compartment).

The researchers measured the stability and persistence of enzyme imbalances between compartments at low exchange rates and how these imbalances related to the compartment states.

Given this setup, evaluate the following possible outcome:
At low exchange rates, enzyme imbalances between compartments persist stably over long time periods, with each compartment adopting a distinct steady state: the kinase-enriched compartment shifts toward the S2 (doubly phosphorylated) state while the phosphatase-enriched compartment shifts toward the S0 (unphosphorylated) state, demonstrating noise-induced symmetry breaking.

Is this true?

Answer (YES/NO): NO